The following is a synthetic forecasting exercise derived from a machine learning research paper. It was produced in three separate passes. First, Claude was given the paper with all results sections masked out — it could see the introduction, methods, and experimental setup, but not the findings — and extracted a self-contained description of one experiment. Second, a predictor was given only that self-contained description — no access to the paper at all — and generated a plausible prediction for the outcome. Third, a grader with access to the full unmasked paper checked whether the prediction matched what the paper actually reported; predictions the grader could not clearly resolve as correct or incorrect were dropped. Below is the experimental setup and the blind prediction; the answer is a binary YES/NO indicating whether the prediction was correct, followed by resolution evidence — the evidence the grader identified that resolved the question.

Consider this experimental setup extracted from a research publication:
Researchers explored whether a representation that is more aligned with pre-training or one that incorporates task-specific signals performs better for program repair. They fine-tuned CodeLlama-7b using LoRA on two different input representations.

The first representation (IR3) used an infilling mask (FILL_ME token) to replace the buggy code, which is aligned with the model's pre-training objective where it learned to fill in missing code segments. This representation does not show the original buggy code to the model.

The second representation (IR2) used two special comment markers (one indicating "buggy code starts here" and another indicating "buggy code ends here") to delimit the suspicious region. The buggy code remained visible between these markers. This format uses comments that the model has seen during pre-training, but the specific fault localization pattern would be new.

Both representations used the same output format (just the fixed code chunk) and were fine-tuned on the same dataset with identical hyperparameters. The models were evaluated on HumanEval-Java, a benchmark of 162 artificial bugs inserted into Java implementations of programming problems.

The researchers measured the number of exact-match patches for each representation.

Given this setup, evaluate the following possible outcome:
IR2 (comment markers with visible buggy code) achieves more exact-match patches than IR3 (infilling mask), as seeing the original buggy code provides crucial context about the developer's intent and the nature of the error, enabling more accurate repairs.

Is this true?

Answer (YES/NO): YES